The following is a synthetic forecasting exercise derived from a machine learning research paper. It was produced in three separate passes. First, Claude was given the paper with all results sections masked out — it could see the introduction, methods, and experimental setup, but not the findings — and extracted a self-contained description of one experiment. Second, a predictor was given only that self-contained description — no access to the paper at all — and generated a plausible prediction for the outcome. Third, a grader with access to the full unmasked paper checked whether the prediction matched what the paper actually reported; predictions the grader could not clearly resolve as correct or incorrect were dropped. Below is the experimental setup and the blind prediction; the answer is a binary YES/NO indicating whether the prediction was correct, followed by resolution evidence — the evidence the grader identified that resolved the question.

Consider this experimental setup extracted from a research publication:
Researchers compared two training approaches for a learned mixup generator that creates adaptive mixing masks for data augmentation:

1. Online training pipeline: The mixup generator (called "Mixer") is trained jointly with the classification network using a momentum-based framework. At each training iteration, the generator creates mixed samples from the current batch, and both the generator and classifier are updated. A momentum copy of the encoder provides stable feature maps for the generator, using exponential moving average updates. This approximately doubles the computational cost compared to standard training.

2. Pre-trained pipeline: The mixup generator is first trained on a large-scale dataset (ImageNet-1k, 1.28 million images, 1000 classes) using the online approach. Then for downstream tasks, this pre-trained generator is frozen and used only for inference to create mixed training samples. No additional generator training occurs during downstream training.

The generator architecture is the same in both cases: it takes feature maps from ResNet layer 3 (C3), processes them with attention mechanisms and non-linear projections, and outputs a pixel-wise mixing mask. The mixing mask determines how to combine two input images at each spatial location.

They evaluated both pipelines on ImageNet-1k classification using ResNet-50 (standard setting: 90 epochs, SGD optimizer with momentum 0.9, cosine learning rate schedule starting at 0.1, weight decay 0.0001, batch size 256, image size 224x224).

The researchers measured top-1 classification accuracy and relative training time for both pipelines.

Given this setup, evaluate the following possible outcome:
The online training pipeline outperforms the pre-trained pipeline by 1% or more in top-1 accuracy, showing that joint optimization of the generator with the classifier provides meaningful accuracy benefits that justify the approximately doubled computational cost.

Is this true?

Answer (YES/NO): NO